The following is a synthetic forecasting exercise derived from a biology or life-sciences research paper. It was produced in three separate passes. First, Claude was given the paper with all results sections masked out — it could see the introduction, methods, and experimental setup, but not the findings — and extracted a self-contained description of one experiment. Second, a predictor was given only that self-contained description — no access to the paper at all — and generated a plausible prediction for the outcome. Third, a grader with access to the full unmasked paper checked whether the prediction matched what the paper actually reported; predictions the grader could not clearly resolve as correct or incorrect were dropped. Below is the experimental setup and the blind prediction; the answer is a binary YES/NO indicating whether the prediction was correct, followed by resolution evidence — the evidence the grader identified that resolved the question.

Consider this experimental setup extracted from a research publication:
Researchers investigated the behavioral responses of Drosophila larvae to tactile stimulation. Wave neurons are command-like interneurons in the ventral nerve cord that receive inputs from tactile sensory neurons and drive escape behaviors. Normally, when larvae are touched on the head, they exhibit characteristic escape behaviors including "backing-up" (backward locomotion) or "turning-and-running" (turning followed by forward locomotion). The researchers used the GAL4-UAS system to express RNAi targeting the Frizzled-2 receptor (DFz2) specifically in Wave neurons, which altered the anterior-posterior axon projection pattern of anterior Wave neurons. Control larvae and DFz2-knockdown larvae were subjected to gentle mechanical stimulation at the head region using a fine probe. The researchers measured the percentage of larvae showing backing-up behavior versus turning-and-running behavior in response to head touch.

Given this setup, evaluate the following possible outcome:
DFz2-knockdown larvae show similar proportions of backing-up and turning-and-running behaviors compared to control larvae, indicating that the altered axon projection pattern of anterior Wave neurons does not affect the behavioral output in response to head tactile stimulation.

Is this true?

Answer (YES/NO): NO